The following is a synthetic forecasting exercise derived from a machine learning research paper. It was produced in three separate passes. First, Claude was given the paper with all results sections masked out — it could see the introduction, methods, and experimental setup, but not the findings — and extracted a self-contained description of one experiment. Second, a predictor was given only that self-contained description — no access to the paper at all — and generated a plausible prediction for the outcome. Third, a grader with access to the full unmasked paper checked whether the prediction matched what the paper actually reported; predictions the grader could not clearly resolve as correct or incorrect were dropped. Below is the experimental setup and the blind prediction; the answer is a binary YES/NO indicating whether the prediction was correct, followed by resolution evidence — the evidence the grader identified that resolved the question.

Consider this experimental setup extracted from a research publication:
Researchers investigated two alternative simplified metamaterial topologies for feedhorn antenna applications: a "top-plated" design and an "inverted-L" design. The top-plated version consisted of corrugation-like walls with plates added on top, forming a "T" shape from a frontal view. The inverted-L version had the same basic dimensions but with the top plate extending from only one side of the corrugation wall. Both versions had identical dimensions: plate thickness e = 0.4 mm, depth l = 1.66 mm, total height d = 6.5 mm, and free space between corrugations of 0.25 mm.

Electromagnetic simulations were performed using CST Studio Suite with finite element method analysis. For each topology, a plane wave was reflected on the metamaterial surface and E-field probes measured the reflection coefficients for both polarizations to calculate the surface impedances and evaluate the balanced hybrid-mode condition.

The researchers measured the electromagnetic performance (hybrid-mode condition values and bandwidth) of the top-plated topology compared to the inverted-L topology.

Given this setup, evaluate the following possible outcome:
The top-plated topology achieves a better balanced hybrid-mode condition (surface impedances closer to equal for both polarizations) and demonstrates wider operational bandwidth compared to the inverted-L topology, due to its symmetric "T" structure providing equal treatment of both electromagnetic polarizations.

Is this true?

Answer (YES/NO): NO